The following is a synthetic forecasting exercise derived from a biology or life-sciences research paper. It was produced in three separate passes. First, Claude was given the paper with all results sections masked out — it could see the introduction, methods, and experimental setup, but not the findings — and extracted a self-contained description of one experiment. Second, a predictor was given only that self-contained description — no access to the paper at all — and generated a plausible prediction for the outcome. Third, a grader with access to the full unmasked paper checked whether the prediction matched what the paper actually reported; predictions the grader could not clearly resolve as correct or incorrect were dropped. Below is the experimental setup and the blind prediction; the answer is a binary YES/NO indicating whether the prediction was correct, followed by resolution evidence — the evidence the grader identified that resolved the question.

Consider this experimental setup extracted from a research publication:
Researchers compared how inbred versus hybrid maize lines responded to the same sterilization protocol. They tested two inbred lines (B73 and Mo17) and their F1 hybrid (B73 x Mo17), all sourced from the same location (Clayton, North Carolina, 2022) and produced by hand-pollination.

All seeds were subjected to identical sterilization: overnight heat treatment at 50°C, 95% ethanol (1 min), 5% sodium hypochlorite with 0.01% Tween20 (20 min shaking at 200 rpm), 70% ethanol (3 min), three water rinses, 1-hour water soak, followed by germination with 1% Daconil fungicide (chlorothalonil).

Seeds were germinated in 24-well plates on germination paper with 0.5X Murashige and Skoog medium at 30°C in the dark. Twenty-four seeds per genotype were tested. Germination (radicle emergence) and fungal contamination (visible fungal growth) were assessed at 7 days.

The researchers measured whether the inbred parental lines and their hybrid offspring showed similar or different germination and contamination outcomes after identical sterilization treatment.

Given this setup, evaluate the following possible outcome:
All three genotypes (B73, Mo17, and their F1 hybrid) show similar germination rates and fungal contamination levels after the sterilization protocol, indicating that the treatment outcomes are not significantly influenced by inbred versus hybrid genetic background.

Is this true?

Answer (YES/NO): NO